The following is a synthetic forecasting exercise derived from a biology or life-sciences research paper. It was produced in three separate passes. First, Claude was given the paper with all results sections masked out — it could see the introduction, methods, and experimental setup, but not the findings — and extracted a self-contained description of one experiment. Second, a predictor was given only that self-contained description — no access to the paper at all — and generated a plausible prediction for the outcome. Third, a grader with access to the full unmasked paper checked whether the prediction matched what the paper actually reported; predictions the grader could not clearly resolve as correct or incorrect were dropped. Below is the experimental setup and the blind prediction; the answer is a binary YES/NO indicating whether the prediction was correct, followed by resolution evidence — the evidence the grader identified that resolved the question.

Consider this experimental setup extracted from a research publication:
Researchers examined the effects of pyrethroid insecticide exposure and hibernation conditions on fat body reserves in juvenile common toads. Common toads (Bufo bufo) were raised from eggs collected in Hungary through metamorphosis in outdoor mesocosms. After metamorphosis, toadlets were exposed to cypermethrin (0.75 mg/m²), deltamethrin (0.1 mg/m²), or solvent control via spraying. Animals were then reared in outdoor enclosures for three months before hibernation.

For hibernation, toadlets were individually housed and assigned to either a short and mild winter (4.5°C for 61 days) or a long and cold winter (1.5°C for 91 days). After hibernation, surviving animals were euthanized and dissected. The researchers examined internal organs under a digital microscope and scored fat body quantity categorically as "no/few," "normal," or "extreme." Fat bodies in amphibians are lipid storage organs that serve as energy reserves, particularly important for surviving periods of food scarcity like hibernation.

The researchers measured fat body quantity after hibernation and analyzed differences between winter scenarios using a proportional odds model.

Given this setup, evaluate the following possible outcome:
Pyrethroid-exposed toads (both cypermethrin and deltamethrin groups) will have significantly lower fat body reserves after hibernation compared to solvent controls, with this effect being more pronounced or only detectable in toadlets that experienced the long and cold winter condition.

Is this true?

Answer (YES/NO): NO